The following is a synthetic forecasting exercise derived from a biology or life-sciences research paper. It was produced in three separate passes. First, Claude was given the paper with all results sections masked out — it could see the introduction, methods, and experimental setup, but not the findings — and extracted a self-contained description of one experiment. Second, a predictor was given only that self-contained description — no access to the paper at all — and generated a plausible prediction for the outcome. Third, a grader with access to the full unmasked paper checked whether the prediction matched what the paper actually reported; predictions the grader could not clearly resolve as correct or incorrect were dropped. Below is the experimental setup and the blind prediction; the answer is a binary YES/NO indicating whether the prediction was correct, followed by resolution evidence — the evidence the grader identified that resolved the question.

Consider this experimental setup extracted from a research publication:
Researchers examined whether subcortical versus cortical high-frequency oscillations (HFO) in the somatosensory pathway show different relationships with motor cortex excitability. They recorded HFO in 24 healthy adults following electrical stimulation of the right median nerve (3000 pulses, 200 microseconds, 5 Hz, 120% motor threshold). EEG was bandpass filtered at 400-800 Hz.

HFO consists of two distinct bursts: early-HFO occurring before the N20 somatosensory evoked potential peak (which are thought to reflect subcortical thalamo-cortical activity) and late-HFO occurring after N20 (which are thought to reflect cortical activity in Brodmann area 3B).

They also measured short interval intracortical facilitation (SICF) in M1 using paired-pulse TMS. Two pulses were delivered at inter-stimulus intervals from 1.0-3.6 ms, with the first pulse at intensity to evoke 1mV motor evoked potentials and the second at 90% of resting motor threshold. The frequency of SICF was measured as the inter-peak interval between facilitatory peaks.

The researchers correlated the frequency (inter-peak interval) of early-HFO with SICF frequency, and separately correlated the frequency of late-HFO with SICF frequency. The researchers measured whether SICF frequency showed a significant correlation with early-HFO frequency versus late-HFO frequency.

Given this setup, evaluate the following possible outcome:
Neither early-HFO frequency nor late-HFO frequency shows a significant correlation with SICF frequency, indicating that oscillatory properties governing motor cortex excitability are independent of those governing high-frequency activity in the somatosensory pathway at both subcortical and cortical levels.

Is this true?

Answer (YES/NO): NO